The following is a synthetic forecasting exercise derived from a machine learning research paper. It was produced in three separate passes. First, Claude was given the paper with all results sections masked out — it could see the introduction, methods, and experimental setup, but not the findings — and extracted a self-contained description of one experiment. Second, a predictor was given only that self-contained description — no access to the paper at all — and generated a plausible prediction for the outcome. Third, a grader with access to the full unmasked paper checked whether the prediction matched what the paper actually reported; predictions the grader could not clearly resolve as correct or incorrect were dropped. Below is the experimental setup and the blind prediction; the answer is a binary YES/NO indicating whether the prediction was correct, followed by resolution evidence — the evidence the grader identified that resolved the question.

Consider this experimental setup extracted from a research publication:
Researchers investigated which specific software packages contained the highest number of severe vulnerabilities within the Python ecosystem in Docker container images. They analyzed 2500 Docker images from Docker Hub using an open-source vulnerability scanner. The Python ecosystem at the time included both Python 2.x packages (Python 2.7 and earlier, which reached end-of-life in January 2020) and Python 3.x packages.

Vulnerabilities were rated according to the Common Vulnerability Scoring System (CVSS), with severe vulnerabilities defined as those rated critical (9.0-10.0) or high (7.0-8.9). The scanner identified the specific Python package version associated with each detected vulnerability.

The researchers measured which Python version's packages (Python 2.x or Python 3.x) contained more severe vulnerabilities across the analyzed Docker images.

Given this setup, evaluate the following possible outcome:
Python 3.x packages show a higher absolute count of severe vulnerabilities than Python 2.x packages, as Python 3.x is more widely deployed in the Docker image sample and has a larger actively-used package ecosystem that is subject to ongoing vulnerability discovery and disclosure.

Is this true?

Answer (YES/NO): NO